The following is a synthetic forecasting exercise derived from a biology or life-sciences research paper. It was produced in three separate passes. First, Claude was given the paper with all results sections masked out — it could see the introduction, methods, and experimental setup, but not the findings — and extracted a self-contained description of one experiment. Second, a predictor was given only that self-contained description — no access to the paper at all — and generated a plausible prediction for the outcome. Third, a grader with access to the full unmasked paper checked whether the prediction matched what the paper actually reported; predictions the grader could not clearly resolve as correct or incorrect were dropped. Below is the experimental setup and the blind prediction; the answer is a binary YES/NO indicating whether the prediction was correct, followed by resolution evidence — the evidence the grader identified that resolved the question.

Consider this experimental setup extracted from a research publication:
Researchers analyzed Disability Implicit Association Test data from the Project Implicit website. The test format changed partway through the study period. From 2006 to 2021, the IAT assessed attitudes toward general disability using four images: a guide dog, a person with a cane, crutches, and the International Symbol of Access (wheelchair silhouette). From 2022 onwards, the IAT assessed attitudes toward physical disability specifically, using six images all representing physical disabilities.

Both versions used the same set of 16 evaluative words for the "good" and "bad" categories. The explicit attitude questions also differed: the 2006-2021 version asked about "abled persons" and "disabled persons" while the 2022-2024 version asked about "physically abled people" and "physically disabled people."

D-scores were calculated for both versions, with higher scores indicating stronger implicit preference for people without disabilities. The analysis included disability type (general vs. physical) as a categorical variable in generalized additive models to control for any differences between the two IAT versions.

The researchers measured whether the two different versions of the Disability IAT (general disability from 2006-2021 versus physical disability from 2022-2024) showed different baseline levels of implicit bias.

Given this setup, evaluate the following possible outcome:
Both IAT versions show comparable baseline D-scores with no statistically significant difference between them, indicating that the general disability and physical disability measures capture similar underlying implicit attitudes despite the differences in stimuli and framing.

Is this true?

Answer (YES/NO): NO